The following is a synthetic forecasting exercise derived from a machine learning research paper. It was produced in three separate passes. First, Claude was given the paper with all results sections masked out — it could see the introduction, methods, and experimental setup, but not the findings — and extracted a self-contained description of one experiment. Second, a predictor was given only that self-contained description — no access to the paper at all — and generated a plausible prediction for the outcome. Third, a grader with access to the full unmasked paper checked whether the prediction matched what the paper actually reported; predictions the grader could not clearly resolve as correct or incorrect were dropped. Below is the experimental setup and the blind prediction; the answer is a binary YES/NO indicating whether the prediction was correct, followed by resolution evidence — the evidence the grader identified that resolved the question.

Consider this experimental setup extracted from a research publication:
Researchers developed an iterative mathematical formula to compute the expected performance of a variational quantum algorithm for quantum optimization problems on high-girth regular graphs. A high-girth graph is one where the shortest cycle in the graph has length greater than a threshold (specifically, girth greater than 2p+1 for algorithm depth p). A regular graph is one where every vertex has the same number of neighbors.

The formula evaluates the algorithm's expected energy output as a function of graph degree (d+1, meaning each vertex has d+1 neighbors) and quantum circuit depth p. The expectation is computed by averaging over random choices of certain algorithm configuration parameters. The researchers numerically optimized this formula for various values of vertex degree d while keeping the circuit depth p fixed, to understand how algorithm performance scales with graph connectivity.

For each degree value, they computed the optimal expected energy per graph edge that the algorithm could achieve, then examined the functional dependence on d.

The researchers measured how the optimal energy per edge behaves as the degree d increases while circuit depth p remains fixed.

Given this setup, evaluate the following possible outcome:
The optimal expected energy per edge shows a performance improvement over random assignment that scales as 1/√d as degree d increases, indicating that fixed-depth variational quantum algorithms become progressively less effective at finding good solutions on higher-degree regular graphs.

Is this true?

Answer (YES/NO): YES